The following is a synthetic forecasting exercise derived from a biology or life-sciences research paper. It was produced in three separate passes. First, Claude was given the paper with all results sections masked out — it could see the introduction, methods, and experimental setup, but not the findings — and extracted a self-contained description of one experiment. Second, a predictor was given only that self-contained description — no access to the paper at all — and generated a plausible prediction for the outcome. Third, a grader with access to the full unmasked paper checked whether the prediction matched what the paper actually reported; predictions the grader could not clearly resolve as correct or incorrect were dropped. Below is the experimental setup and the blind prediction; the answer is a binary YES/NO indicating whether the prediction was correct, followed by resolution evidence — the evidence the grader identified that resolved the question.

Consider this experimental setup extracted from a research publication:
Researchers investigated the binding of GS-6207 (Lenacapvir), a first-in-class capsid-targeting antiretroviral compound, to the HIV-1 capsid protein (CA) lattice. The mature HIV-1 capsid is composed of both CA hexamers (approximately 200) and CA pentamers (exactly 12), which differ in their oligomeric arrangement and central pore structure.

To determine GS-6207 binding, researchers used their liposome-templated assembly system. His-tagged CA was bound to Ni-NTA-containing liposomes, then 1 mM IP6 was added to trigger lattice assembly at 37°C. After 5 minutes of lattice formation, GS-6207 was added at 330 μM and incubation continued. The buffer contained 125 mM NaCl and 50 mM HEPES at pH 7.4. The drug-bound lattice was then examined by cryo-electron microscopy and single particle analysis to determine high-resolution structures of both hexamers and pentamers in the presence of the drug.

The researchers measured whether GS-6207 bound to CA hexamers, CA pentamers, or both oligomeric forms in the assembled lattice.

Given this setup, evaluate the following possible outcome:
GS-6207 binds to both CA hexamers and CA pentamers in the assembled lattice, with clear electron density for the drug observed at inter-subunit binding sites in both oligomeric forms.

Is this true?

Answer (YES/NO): NO